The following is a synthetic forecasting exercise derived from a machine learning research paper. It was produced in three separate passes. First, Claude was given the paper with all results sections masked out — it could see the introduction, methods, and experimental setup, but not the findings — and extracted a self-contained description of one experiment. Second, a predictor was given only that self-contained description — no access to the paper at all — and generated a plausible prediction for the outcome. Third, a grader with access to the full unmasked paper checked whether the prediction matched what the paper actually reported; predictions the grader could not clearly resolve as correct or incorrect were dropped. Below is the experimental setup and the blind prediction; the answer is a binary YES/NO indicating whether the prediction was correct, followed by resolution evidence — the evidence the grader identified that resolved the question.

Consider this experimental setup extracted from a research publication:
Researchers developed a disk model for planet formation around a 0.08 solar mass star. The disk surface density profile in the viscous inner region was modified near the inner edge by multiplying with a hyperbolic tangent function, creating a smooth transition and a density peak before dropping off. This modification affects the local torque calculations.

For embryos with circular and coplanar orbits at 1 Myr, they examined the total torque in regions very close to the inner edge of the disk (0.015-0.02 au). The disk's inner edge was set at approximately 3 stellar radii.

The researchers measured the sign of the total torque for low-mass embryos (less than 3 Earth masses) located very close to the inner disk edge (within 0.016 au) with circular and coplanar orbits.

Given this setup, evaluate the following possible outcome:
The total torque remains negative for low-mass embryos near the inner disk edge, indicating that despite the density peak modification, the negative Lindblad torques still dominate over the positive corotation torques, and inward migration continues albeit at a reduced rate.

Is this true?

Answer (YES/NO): NO